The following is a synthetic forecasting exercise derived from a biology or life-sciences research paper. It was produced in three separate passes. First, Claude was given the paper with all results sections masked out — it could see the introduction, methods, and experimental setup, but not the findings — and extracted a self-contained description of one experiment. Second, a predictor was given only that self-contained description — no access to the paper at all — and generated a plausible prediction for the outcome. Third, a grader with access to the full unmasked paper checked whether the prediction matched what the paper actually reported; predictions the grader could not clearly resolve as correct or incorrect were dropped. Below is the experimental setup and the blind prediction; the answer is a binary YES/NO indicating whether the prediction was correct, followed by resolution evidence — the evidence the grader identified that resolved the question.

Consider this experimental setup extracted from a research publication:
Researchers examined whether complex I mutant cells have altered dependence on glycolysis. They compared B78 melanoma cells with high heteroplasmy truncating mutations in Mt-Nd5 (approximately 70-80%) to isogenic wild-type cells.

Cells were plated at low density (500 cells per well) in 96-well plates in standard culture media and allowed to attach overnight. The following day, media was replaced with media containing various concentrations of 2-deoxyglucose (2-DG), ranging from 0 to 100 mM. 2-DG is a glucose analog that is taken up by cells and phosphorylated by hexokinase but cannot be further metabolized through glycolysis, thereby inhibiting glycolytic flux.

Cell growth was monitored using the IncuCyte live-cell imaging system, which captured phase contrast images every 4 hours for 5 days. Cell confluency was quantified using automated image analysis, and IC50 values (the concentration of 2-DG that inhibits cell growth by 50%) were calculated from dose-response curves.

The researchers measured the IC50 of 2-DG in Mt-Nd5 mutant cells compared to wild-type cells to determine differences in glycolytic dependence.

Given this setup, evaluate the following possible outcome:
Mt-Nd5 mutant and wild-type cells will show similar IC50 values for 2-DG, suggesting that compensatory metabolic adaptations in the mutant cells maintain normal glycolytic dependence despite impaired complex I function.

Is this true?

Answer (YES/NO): NO